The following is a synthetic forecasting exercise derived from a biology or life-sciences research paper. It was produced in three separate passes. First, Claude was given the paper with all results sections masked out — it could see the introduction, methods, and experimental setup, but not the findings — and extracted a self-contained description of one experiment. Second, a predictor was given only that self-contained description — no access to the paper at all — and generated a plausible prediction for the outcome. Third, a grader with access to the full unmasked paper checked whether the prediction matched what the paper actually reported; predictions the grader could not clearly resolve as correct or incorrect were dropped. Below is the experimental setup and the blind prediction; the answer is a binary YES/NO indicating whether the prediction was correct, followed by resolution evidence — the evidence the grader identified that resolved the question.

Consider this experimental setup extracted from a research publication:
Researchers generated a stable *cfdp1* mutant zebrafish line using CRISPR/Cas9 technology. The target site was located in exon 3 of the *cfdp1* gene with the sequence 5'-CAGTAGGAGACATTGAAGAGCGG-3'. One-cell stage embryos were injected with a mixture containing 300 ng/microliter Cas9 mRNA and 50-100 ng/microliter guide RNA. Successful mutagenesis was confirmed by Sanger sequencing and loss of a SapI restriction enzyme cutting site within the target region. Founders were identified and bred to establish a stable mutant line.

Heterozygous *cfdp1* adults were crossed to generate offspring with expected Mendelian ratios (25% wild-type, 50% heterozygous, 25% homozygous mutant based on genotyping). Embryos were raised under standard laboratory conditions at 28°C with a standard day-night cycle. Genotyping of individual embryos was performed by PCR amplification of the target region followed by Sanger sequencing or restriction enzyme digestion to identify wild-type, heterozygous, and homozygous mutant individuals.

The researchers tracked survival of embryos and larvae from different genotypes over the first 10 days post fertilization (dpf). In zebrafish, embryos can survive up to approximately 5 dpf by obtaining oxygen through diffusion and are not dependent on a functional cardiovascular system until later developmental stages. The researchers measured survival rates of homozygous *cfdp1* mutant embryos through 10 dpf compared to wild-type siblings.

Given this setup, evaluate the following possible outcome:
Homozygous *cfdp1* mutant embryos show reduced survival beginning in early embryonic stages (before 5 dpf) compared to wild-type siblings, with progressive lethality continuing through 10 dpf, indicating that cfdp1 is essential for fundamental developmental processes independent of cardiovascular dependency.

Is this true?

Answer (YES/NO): NO